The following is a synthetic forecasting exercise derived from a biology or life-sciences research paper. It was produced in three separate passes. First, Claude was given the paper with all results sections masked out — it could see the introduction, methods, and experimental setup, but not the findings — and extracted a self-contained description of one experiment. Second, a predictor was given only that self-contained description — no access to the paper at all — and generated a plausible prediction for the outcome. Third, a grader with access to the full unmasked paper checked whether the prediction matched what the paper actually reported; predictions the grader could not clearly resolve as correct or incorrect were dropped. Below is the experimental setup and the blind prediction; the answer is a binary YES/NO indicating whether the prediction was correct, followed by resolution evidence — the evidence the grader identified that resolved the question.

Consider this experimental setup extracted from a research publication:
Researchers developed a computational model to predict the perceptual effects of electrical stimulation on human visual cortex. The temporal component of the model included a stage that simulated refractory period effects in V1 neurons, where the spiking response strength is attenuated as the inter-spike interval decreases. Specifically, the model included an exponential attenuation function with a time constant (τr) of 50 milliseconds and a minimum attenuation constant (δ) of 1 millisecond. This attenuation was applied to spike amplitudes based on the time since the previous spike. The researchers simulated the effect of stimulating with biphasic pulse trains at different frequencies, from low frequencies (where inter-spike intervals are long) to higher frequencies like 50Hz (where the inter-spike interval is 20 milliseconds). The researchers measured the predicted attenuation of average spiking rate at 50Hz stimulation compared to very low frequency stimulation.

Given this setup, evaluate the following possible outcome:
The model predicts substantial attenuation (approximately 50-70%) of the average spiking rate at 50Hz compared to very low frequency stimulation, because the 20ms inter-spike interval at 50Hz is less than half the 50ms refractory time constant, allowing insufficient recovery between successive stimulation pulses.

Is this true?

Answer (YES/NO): YES